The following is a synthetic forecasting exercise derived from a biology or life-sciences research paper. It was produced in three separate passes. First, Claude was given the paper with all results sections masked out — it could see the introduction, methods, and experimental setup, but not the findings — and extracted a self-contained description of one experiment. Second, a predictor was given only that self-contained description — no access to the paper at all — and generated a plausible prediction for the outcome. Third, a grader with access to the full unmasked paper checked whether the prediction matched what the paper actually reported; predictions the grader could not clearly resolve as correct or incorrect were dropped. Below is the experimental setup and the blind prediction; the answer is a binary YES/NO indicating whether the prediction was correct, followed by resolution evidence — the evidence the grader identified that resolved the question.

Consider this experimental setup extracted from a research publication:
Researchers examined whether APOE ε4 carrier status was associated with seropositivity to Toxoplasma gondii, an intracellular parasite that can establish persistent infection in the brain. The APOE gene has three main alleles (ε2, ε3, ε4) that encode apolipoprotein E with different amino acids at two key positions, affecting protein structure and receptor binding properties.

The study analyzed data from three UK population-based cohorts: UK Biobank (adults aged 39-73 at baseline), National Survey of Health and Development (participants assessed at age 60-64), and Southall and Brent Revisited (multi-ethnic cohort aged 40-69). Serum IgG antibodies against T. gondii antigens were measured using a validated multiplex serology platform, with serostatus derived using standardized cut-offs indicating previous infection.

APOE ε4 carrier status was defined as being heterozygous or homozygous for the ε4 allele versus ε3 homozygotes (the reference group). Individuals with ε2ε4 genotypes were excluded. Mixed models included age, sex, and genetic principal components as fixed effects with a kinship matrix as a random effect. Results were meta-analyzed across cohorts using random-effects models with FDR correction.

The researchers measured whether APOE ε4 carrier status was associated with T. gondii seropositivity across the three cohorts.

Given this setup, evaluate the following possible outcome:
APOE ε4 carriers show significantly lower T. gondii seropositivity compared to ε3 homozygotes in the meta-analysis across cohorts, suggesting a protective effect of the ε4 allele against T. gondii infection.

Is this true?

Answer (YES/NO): NO